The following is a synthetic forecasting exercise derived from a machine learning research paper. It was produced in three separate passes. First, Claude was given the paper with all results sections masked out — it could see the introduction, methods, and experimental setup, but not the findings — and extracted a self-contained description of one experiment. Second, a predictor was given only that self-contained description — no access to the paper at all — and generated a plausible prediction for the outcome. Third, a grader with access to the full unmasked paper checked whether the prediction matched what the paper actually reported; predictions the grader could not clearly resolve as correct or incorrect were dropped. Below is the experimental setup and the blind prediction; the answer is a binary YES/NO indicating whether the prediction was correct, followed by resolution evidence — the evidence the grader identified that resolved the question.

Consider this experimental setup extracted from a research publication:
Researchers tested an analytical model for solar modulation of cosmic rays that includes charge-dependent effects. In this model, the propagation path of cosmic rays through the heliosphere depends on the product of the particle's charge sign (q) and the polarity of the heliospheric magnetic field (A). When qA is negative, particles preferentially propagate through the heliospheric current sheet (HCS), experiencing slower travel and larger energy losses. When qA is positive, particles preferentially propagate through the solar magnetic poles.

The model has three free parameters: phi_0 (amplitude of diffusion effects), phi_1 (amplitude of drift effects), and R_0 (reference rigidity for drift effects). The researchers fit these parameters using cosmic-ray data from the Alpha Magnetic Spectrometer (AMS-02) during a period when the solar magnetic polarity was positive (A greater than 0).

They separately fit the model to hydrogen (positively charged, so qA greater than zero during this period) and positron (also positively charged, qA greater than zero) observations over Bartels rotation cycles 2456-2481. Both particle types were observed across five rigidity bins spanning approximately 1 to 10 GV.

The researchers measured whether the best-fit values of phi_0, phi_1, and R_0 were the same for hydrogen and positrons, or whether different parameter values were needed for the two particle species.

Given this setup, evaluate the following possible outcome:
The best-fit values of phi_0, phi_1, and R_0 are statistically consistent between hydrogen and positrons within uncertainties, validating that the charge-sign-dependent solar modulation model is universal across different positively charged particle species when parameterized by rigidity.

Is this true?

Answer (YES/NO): NO